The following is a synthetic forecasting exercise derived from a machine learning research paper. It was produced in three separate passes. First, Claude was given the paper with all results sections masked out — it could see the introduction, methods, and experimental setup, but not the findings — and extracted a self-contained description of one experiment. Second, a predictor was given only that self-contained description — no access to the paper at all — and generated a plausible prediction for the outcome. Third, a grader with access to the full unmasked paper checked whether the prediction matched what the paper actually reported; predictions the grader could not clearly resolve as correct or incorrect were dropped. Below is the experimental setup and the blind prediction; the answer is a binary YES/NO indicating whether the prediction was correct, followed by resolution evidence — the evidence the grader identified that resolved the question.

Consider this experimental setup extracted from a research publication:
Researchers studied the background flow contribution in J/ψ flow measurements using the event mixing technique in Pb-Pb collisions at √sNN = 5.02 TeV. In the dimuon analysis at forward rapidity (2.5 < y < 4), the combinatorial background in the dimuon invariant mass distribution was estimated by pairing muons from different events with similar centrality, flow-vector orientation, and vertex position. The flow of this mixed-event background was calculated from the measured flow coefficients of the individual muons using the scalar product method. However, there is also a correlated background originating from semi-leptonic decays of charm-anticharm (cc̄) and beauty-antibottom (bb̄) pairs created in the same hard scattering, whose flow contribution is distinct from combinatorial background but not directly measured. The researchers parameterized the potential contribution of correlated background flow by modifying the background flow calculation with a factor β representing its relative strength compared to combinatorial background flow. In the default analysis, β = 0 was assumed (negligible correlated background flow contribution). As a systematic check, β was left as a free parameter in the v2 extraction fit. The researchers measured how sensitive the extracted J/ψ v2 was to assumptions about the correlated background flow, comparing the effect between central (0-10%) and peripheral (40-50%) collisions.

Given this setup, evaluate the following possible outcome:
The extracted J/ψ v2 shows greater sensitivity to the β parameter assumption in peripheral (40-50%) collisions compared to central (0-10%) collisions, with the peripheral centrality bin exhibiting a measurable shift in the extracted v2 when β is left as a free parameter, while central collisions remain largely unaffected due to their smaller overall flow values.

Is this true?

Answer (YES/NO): YES